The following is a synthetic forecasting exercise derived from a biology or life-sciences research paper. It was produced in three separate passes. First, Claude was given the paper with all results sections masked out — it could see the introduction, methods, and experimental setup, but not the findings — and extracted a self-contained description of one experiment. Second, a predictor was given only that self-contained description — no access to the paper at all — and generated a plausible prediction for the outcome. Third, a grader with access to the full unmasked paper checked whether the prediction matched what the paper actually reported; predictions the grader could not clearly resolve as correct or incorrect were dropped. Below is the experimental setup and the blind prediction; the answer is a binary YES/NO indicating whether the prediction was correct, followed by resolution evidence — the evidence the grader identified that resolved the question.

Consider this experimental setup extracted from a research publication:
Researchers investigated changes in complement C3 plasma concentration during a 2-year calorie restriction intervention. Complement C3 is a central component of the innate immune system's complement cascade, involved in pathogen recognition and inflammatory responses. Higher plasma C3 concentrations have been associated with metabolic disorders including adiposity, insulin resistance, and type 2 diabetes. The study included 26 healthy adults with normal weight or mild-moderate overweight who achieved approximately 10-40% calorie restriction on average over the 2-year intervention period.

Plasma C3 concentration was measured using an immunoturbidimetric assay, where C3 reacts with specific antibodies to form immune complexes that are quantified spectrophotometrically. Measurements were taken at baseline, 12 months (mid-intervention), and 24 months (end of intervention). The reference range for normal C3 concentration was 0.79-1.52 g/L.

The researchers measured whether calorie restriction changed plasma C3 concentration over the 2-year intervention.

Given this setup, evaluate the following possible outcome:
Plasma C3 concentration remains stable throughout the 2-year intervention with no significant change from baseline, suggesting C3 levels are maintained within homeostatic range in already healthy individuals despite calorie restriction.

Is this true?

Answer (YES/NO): NO